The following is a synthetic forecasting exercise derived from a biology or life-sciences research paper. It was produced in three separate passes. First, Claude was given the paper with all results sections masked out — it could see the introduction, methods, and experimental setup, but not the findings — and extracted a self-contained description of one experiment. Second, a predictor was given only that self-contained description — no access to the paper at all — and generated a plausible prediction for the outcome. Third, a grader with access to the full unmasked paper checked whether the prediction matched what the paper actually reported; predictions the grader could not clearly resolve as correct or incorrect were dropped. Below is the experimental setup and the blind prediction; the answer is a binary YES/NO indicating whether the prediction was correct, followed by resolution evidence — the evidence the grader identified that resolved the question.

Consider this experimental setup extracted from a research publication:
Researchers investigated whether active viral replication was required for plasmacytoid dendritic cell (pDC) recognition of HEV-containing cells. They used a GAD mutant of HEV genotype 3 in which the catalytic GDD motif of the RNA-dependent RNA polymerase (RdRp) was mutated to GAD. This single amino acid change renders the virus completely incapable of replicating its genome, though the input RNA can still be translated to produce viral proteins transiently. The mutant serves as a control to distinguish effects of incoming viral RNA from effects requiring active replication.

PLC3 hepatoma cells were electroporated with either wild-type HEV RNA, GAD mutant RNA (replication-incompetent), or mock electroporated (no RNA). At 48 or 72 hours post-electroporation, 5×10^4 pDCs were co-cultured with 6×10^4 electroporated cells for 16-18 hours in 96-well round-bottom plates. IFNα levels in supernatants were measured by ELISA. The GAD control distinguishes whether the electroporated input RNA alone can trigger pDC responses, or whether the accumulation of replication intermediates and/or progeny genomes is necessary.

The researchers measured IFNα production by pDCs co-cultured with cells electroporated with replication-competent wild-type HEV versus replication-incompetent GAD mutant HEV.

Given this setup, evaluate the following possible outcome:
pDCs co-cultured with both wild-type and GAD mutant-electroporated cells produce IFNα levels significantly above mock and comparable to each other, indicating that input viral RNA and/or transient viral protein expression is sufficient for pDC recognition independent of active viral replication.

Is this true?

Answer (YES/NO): NO